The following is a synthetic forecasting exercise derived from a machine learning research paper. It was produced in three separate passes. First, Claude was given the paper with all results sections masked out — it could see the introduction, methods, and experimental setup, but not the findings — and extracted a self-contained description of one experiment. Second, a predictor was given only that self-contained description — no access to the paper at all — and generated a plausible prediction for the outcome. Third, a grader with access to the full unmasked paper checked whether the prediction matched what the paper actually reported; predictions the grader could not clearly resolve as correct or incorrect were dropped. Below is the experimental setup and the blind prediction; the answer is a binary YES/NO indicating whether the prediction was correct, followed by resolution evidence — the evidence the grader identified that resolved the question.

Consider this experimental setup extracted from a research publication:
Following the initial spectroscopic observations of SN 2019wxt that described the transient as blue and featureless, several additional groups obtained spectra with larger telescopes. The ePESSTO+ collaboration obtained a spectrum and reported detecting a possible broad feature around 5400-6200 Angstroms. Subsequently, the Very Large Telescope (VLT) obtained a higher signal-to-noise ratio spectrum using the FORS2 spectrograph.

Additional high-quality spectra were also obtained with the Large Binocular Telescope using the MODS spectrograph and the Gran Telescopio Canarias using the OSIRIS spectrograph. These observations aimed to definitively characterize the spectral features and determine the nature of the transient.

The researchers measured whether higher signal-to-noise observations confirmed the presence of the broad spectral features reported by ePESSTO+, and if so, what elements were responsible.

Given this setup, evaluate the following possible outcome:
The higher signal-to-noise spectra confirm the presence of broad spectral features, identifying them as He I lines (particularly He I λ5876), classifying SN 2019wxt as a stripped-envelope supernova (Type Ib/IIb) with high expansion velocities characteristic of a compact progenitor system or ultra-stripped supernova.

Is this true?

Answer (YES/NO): YES